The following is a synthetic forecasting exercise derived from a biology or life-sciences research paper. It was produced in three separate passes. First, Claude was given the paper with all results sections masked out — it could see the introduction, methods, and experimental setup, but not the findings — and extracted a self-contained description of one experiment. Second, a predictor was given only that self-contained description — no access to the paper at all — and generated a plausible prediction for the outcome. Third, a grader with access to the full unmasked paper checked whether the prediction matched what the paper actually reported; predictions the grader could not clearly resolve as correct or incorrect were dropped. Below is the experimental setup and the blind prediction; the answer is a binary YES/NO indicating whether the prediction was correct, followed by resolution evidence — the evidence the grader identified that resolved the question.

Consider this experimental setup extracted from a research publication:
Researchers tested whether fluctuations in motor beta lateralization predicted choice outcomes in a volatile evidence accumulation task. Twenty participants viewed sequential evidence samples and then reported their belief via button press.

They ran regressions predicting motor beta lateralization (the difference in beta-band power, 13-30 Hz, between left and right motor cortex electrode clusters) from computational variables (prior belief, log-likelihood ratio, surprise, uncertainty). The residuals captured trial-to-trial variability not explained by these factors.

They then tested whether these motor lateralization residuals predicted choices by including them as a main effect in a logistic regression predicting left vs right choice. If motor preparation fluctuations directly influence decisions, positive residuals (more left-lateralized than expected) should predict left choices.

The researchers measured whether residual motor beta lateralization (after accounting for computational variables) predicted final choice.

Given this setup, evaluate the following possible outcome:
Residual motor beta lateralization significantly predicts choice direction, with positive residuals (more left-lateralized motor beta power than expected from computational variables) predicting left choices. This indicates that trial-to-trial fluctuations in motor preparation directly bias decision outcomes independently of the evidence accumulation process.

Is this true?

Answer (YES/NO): NO